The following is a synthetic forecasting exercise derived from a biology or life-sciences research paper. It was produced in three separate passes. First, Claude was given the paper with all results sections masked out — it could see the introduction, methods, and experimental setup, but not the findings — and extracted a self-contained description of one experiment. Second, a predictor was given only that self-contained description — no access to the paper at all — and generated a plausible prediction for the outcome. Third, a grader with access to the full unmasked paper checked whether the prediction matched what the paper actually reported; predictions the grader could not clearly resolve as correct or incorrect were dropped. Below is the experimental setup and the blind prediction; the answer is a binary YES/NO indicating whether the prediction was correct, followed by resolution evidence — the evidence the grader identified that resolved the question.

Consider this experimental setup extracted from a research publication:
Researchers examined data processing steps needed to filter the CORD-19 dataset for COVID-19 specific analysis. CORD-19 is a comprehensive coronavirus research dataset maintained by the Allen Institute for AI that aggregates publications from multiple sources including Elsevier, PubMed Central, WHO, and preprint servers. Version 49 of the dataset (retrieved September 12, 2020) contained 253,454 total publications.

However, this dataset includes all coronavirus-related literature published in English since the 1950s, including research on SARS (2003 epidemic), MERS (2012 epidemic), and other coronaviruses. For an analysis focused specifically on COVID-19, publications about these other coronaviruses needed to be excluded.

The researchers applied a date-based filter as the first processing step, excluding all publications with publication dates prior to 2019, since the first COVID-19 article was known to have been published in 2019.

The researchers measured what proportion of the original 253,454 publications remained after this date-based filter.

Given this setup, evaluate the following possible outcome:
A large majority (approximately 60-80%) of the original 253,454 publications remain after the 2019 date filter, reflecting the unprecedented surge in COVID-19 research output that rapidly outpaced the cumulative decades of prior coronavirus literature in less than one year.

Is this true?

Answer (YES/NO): YES